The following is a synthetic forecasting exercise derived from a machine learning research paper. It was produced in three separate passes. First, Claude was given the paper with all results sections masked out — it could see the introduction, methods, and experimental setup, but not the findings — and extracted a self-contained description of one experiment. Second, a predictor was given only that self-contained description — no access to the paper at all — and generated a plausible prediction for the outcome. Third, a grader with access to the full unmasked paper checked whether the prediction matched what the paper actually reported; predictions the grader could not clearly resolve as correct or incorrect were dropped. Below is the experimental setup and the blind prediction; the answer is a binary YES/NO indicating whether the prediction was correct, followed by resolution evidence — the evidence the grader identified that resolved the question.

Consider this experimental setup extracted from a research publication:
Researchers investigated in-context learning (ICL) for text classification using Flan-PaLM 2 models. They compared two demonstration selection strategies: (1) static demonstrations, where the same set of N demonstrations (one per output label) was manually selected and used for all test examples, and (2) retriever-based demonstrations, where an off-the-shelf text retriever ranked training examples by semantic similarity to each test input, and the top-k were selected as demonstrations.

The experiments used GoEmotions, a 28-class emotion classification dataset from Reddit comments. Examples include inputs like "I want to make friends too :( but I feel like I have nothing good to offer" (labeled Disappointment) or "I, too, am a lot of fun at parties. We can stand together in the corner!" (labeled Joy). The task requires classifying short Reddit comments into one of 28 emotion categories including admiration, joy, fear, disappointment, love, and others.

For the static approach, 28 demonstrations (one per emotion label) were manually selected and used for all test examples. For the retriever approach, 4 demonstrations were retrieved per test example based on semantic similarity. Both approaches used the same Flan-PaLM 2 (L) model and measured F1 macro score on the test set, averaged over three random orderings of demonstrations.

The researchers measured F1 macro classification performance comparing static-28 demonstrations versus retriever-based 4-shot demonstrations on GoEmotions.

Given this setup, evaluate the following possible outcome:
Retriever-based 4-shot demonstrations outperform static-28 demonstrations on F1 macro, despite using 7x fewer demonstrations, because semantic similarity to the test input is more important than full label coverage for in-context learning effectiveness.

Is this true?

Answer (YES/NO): YES